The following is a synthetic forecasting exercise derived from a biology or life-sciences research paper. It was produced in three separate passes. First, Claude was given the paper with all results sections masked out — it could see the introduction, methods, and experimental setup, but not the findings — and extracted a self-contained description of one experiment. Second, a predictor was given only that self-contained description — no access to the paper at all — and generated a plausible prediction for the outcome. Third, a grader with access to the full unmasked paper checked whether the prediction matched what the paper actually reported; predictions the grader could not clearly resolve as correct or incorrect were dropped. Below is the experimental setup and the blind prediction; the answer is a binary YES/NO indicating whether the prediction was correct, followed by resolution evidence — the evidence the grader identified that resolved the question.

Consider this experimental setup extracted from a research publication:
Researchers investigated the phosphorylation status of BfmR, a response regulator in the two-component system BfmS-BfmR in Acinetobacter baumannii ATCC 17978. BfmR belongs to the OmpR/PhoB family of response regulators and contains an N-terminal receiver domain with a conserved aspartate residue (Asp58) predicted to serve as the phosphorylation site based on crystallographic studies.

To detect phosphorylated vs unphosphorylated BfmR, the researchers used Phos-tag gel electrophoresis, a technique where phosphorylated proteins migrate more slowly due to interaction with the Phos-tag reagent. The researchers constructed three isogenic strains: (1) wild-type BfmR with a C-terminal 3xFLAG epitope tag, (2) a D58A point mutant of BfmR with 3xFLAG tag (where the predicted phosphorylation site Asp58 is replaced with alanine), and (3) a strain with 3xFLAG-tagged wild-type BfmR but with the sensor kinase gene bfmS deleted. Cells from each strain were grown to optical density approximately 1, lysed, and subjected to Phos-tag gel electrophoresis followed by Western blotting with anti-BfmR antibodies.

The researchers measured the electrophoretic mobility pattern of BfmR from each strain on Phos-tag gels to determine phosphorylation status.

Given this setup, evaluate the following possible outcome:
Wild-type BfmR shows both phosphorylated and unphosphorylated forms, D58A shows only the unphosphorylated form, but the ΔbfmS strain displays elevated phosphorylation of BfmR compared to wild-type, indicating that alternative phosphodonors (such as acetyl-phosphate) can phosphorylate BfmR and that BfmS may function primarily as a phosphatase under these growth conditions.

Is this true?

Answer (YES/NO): YES